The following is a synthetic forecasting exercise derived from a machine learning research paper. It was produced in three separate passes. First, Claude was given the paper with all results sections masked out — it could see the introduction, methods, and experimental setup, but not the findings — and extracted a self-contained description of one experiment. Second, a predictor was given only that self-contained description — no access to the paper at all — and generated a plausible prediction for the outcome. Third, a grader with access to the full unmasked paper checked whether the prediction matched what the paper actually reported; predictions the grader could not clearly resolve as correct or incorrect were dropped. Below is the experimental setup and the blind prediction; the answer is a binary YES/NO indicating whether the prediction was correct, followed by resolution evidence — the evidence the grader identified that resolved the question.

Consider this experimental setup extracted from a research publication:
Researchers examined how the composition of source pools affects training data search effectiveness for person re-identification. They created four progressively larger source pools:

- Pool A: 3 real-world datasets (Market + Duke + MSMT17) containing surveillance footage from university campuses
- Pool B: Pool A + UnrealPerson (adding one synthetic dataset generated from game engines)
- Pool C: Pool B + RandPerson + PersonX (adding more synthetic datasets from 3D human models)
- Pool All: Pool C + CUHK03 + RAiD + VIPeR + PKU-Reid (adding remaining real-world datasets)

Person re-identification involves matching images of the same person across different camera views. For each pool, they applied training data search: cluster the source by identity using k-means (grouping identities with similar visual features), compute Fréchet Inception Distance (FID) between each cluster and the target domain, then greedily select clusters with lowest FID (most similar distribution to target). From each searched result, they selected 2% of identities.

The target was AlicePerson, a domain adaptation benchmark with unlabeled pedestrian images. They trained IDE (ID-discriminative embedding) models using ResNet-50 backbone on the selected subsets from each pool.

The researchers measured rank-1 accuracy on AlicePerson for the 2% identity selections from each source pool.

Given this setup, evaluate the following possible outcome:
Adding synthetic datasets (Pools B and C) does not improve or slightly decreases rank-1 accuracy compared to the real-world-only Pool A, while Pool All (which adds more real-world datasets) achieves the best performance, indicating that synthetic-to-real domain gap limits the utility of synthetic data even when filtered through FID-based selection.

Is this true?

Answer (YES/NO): NO